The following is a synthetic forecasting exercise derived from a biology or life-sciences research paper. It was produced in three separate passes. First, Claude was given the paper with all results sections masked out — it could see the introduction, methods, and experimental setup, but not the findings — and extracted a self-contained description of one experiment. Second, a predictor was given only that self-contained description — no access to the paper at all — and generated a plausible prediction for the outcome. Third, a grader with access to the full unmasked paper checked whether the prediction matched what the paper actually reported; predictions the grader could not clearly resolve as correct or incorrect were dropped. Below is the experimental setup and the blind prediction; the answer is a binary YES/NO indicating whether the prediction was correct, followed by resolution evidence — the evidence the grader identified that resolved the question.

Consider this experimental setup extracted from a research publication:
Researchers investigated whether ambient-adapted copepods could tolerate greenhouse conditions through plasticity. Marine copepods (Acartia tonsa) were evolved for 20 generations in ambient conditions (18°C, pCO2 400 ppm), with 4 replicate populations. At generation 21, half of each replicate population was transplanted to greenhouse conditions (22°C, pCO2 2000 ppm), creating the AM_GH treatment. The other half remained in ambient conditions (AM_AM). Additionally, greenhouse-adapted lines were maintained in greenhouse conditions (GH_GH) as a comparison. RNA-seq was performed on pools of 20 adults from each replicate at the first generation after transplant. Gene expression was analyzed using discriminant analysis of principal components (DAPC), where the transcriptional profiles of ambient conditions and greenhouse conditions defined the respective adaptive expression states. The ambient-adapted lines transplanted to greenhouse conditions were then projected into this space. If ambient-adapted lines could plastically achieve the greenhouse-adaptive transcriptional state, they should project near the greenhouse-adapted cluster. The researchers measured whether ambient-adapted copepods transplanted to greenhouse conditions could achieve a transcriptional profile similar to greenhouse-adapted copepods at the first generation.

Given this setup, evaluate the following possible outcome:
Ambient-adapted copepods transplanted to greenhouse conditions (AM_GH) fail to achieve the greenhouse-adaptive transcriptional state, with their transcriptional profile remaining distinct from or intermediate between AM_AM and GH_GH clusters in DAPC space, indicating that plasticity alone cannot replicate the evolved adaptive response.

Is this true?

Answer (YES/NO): YES